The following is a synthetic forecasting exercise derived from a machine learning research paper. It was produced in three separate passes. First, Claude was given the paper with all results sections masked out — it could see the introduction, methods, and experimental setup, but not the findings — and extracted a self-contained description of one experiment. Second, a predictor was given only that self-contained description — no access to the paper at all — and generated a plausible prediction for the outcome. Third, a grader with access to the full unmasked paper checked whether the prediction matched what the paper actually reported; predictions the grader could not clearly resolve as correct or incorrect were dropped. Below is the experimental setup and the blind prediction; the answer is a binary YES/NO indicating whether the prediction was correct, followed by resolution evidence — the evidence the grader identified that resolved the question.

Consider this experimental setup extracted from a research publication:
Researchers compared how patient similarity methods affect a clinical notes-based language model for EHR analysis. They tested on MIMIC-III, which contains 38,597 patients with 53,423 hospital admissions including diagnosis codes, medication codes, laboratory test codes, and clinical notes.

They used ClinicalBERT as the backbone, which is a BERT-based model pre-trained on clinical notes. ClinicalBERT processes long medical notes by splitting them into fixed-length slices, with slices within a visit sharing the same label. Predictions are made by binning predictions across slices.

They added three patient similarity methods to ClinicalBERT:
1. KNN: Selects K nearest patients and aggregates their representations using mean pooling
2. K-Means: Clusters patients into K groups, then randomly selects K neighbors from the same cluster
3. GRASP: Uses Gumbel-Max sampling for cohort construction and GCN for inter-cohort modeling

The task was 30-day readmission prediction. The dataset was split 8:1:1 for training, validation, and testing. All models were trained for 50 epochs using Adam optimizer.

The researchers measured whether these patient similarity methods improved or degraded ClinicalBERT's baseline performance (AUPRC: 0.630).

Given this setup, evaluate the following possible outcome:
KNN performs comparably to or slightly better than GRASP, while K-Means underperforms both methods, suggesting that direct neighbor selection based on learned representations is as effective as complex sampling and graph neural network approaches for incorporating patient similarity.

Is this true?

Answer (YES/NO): NO